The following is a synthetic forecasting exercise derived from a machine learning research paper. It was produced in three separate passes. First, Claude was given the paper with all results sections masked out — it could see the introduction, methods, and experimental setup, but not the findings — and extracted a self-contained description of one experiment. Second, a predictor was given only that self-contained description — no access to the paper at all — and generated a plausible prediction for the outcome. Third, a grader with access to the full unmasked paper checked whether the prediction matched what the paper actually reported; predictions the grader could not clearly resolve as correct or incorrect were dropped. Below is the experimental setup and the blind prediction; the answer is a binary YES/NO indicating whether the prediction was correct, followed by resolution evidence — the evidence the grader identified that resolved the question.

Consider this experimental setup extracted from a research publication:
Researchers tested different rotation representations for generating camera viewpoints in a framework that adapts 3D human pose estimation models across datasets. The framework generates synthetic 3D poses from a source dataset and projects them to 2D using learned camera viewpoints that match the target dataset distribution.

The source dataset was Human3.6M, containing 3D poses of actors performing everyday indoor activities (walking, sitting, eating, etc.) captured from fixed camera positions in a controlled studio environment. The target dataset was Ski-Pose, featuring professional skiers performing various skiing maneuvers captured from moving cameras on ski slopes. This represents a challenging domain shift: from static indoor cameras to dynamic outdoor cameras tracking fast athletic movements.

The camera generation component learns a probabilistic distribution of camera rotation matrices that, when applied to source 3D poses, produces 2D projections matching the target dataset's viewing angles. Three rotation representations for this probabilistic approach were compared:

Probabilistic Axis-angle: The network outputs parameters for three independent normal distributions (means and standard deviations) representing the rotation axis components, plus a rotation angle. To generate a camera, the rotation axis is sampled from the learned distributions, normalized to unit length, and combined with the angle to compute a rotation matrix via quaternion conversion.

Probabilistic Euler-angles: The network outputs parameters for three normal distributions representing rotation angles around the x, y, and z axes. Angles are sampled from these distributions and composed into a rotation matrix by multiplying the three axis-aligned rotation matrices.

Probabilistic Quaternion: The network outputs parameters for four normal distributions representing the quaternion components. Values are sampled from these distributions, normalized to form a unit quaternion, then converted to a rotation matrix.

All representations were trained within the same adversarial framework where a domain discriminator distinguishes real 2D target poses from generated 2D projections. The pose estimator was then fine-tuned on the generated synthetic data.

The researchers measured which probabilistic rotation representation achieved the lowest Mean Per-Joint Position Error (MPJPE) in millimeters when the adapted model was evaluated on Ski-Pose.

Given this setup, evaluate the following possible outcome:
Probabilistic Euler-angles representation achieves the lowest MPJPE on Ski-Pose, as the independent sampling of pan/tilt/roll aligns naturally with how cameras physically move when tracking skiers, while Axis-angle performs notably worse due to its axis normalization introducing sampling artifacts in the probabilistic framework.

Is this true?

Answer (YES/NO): NO